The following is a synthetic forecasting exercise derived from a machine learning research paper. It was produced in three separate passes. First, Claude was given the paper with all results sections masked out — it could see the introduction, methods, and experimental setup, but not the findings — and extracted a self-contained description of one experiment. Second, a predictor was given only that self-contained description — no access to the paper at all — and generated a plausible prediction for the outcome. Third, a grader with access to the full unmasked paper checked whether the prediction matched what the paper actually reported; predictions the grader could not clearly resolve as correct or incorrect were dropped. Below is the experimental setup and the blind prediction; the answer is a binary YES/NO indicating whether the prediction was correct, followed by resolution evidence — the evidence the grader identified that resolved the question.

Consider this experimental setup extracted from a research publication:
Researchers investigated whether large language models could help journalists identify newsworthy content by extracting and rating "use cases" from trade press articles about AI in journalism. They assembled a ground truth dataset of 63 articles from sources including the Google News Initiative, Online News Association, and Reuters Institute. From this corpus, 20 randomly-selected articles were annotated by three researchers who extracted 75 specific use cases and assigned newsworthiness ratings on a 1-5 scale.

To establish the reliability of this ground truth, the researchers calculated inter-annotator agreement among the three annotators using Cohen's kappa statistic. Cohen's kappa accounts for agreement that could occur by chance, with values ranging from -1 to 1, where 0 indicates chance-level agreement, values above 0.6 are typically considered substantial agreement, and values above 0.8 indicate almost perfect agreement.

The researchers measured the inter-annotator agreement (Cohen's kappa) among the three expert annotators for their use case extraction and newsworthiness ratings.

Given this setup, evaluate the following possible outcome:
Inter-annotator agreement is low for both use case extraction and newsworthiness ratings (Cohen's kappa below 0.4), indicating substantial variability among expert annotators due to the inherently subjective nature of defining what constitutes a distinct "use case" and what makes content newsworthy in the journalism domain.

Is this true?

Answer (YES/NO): NO